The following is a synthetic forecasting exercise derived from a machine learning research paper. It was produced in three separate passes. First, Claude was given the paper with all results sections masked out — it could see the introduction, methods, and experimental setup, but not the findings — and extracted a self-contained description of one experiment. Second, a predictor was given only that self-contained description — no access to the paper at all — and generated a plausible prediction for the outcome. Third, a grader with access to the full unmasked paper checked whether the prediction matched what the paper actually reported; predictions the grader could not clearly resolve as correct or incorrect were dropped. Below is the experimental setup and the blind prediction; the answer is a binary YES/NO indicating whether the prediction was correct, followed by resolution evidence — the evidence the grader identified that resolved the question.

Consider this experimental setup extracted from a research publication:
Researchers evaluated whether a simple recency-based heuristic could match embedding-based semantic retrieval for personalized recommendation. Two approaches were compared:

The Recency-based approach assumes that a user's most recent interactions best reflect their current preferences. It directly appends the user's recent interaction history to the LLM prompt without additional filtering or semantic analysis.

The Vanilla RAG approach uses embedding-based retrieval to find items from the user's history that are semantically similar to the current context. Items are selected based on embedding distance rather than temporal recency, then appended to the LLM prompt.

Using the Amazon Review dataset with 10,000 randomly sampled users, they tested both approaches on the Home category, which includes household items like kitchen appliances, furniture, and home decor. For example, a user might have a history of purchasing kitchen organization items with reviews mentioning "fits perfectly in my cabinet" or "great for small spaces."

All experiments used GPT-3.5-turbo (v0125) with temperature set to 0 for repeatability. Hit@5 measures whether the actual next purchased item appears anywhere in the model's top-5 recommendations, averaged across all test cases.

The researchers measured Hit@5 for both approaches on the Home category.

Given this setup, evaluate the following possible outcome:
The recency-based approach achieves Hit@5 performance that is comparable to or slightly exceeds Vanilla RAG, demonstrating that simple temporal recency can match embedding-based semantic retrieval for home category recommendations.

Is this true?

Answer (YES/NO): NO